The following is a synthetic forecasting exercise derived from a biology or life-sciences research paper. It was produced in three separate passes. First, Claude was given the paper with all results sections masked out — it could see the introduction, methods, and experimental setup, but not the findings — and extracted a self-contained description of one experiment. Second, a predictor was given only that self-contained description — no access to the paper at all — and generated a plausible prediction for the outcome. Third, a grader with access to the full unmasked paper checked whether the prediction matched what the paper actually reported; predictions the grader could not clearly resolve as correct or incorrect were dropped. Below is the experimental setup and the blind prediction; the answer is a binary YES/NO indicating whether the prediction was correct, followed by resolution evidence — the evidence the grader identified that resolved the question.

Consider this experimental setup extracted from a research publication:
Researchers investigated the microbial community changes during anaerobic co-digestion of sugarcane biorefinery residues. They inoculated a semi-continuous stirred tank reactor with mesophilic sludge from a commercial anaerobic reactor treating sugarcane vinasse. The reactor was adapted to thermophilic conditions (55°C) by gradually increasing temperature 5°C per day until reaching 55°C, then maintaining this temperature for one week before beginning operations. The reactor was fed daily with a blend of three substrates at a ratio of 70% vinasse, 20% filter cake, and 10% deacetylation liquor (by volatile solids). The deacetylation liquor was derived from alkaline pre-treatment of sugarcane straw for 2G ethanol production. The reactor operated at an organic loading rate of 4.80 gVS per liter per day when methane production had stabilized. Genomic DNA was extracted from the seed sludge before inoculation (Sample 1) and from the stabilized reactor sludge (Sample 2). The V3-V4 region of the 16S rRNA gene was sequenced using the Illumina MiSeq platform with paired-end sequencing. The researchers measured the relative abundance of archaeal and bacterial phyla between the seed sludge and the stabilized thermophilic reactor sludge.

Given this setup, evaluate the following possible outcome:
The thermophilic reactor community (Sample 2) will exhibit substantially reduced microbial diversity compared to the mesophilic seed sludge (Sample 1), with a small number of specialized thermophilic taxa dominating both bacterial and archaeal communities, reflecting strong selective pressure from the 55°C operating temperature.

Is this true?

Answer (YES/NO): YES